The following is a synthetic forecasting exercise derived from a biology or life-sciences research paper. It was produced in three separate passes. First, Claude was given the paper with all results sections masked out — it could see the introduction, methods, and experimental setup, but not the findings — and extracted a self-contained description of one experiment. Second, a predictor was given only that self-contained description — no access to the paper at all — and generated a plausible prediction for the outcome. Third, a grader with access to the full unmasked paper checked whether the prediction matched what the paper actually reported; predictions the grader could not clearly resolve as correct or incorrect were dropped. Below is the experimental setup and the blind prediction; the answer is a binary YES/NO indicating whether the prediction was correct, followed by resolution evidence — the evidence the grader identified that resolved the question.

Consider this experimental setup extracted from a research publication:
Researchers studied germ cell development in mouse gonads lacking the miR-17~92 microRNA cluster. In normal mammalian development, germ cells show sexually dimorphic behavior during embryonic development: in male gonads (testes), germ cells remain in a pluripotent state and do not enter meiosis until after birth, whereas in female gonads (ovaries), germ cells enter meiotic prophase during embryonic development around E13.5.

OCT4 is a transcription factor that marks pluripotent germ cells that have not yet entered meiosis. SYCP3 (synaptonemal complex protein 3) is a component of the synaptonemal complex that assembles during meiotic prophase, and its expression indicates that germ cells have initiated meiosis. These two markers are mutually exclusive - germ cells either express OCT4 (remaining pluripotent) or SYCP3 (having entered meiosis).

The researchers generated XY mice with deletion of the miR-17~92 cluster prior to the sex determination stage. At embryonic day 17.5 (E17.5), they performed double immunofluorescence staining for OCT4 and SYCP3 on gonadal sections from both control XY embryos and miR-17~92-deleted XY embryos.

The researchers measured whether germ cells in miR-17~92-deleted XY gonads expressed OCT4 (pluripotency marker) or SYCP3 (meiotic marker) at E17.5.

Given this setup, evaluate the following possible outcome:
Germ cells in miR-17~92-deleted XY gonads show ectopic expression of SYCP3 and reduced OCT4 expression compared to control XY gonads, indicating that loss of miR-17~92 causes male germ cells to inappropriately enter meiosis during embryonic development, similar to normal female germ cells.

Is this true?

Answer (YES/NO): YES